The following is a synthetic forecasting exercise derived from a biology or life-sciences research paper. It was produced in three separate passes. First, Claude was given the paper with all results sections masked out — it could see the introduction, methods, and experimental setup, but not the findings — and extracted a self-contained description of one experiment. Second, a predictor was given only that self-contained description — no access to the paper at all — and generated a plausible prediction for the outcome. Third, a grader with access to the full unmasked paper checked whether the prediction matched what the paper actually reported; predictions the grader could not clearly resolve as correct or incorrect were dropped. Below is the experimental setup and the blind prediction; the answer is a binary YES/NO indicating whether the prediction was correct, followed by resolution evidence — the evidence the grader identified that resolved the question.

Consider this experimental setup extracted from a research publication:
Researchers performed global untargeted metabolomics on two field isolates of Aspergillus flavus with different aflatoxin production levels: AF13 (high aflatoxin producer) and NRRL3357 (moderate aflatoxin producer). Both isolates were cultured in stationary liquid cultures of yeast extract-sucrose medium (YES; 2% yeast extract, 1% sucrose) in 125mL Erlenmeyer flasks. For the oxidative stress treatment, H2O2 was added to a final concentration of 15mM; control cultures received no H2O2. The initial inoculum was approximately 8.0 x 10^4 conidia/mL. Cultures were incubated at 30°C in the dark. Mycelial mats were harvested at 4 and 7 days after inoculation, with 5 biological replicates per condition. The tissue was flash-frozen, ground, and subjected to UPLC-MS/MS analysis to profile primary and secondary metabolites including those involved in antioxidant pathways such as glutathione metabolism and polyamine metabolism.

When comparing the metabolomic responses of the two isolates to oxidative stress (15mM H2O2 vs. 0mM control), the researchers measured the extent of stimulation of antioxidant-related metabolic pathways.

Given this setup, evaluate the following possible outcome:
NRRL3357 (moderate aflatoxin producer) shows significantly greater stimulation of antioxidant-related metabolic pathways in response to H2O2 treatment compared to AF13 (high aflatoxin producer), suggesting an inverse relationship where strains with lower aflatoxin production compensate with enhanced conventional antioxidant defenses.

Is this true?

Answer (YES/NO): YES